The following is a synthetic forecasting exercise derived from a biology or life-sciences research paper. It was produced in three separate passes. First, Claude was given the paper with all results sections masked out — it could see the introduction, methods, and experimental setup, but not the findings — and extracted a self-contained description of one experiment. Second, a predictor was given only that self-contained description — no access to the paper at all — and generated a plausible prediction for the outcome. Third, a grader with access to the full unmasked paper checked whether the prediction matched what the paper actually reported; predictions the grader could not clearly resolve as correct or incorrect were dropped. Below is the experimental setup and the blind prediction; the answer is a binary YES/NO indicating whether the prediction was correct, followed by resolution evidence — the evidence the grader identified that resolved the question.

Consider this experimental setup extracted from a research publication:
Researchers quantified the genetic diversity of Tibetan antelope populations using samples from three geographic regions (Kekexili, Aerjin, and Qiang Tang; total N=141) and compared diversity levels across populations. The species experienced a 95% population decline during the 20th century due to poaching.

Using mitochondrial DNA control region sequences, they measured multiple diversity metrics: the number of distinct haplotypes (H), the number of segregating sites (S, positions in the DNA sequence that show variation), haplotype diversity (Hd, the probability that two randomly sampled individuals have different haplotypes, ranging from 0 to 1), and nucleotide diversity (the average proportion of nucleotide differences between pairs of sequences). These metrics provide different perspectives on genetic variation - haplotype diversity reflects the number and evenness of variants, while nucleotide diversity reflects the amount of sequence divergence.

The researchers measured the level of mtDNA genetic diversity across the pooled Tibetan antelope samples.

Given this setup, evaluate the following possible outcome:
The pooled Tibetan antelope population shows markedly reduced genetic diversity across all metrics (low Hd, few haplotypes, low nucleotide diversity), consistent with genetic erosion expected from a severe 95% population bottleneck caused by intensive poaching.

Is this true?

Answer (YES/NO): NO